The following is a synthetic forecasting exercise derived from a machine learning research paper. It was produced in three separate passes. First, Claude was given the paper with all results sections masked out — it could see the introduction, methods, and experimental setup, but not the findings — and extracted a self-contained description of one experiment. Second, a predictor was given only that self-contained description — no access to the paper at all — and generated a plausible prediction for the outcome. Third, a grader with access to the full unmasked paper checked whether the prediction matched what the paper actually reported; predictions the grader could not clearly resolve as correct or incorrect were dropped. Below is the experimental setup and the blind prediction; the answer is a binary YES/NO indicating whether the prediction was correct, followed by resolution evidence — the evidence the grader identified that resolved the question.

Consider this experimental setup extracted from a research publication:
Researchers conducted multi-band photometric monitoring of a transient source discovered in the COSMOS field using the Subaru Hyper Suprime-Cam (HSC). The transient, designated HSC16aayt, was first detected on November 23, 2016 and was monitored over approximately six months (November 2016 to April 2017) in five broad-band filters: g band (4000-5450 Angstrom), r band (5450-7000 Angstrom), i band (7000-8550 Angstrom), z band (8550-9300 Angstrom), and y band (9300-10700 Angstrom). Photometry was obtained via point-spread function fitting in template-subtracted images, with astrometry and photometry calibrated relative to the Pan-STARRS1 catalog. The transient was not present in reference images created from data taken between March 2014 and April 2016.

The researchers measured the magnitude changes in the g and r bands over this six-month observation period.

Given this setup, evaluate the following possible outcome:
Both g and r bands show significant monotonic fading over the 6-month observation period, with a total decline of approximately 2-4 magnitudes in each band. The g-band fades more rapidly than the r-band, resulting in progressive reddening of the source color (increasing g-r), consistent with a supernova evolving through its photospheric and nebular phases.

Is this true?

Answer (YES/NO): NO